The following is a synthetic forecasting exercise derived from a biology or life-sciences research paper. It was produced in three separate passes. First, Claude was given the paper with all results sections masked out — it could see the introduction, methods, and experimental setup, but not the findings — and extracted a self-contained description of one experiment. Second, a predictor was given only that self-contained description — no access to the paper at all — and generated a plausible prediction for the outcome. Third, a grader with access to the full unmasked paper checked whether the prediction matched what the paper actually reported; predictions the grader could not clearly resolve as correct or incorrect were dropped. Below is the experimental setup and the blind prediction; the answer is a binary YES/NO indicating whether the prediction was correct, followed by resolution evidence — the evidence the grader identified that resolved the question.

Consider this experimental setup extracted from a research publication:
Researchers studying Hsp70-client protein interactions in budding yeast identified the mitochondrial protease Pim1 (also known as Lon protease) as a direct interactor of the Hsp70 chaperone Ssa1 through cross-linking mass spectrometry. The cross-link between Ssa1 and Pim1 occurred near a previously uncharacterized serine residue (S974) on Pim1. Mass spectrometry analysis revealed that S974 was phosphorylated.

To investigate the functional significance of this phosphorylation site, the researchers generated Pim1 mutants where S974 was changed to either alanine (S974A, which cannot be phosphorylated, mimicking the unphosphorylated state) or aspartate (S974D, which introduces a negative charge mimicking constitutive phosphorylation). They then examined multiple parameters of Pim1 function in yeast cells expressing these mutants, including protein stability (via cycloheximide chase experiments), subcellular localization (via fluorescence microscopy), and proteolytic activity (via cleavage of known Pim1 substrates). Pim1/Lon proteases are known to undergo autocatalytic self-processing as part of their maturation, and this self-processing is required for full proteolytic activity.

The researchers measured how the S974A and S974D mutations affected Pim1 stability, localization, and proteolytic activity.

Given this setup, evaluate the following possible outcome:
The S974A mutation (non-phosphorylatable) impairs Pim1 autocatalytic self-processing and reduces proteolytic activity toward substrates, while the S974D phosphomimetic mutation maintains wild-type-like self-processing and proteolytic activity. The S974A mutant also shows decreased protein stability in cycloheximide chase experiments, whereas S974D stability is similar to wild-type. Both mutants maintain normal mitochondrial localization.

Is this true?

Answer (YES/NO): NO